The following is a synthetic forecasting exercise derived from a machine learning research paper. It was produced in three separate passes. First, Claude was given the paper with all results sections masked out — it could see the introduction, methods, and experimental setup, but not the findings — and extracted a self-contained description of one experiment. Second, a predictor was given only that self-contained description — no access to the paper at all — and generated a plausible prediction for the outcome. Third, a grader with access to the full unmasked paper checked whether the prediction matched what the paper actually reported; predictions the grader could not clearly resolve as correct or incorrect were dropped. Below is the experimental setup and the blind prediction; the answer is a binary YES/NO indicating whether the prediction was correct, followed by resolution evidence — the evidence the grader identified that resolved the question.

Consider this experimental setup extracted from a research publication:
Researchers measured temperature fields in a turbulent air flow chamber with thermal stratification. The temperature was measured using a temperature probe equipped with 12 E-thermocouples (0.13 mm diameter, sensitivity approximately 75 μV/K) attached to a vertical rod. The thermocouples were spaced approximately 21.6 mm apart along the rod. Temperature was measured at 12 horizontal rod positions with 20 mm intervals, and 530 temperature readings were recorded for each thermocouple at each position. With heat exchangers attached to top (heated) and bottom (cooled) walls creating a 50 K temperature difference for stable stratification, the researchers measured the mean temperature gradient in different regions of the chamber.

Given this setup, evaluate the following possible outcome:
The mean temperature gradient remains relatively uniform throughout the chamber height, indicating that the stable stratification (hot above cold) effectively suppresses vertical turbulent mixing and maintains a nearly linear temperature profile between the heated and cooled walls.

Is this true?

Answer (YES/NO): NO